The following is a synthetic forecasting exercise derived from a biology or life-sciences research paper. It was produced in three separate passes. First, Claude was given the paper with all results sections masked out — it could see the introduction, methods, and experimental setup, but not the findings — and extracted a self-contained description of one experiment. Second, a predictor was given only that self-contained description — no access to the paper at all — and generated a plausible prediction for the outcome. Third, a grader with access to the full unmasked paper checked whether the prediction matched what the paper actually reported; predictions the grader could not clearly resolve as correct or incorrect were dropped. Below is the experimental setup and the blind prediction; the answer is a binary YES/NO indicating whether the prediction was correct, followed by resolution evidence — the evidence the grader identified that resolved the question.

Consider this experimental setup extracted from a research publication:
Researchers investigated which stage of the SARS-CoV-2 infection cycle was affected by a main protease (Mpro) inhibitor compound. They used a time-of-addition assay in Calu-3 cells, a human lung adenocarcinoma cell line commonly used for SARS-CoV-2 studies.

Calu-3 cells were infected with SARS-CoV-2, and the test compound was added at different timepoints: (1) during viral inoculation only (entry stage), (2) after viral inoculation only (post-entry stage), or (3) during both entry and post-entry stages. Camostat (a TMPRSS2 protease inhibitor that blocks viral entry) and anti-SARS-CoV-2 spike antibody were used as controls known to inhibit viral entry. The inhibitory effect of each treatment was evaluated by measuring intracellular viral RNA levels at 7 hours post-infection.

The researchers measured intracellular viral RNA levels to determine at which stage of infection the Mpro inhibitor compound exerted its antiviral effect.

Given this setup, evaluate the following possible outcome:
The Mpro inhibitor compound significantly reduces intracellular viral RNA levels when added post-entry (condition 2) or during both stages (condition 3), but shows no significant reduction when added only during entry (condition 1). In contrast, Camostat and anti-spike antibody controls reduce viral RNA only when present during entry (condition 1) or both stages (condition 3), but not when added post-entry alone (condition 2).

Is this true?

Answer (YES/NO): YES